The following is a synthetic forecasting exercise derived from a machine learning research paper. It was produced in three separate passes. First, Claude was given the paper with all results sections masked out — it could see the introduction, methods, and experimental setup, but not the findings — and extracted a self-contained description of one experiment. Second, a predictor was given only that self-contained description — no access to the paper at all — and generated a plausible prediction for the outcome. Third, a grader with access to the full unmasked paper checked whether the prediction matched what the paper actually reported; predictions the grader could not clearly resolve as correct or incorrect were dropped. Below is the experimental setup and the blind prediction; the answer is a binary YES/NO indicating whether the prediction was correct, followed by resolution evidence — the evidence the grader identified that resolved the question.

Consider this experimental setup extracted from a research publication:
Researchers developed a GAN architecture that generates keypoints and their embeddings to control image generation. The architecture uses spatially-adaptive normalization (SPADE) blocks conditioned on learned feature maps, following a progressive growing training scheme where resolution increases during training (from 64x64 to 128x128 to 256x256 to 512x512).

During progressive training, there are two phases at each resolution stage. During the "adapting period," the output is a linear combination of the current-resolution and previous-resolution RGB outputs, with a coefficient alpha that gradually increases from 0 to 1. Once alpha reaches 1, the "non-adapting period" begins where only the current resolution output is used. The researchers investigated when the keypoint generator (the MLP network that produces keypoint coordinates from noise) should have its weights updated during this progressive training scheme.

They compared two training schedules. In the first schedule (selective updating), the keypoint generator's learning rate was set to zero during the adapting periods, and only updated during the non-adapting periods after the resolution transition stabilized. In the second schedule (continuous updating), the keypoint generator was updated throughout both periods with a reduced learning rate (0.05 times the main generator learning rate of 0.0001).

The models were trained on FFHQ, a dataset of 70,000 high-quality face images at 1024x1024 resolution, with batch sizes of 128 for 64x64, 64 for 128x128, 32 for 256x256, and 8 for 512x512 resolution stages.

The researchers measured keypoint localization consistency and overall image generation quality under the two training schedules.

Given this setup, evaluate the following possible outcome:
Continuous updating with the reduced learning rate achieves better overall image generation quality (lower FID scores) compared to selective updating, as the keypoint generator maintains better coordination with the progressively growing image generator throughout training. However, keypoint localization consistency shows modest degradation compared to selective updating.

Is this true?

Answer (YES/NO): NO